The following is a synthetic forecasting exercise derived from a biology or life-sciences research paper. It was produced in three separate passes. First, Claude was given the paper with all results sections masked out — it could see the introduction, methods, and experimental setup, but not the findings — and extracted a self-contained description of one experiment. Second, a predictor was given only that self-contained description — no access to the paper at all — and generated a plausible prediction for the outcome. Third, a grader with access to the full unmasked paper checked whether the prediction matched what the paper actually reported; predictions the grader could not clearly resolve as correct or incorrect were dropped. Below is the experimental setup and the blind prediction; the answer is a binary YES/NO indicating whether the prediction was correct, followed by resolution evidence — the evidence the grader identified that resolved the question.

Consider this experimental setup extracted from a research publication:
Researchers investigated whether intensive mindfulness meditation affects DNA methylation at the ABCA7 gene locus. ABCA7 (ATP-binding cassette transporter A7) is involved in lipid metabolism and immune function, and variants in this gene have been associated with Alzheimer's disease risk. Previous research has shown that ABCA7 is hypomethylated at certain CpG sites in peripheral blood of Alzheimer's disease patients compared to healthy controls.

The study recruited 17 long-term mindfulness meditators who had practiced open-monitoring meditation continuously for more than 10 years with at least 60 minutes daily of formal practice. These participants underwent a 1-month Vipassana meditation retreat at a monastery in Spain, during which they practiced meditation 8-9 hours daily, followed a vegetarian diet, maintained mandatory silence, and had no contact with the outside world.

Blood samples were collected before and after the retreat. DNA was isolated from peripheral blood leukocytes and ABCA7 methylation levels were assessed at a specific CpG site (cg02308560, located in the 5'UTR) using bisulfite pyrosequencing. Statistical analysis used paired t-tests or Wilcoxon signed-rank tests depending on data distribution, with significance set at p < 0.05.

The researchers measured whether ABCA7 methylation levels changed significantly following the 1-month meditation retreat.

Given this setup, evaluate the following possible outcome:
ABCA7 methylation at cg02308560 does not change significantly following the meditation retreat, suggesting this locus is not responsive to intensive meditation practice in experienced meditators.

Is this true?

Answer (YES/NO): NO